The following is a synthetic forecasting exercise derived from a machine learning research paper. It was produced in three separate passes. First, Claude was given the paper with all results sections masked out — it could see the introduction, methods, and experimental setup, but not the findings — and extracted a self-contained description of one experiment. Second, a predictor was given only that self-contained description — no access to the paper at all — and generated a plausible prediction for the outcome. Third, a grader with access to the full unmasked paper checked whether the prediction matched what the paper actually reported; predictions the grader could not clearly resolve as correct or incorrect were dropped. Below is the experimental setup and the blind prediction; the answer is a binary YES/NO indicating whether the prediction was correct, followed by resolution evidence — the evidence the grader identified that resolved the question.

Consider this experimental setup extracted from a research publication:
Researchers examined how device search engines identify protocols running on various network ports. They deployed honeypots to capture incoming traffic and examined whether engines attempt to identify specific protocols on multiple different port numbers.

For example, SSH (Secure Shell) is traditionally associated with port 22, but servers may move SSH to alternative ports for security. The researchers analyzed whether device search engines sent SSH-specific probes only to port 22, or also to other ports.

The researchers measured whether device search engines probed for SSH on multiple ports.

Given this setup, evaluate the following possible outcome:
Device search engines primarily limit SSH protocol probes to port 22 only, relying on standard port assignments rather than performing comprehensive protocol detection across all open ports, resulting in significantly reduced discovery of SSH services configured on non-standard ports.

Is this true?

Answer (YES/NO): NO